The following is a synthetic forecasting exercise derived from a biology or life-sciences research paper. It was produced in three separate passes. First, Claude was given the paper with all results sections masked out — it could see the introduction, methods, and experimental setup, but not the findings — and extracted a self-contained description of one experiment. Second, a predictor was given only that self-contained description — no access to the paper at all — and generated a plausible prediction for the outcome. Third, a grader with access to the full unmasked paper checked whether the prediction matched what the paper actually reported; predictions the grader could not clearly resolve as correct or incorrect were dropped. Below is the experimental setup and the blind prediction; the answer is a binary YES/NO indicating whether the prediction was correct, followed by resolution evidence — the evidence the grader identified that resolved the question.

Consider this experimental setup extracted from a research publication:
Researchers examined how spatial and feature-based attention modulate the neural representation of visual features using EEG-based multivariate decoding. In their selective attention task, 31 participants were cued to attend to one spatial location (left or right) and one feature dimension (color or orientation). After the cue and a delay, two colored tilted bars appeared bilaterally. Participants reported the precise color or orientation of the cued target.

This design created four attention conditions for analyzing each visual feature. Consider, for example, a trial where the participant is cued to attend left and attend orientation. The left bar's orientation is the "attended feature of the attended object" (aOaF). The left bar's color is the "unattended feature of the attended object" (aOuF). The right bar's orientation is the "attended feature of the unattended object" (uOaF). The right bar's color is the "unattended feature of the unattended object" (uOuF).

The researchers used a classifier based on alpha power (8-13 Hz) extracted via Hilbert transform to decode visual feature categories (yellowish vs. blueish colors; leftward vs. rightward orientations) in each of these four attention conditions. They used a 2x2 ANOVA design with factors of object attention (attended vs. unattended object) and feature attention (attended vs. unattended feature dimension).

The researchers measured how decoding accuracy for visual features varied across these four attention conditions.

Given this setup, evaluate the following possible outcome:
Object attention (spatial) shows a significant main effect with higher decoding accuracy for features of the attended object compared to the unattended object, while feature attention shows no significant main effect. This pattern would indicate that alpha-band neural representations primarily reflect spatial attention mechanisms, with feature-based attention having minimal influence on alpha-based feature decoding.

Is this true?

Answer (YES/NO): NO